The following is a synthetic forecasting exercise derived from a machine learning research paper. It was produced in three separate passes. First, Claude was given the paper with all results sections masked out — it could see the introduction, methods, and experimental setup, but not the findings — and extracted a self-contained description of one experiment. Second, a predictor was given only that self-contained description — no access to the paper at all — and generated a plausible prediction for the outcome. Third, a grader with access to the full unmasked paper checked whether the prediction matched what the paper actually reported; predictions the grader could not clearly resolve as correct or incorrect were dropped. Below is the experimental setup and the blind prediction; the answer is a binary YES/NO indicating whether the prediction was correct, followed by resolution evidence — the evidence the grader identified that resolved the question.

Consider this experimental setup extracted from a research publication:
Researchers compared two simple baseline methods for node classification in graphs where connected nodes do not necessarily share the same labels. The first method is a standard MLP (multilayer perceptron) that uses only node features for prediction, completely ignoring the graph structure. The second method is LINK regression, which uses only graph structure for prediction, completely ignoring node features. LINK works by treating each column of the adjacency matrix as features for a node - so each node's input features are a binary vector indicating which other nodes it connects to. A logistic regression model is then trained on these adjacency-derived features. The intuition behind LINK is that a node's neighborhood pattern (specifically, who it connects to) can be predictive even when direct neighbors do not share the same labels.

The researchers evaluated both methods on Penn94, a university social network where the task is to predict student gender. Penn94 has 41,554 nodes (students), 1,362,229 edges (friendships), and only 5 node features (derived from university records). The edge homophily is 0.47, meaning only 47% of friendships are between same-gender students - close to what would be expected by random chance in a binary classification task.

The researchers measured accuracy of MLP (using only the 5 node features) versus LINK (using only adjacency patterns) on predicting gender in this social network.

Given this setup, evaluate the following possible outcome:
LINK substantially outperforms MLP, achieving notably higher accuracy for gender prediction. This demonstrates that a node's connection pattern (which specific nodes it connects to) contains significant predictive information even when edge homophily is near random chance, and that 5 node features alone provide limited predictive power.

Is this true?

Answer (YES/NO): YES